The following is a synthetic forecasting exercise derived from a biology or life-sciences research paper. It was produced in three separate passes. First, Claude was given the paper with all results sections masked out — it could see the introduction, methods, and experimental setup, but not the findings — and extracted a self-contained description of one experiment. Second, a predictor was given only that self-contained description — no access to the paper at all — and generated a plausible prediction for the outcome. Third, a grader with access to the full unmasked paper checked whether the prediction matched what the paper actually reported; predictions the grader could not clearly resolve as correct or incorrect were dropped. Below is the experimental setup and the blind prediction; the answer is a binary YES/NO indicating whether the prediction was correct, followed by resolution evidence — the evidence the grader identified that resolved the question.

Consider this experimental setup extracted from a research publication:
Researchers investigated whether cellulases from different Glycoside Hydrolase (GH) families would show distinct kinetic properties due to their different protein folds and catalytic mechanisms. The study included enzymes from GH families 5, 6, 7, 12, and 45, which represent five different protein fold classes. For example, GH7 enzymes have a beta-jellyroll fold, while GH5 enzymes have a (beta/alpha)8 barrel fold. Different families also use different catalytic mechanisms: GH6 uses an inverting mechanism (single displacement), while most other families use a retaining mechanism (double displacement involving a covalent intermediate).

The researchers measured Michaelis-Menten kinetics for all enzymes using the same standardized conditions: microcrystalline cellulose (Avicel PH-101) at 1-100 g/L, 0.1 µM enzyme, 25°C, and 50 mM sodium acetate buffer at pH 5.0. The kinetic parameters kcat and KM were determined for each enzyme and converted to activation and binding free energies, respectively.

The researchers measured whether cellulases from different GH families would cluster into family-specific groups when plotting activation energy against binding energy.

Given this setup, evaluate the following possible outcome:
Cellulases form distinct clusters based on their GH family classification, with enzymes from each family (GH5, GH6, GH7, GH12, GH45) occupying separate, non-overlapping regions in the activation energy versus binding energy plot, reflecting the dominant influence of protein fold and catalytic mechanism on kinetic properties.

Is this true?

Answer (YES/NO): NO